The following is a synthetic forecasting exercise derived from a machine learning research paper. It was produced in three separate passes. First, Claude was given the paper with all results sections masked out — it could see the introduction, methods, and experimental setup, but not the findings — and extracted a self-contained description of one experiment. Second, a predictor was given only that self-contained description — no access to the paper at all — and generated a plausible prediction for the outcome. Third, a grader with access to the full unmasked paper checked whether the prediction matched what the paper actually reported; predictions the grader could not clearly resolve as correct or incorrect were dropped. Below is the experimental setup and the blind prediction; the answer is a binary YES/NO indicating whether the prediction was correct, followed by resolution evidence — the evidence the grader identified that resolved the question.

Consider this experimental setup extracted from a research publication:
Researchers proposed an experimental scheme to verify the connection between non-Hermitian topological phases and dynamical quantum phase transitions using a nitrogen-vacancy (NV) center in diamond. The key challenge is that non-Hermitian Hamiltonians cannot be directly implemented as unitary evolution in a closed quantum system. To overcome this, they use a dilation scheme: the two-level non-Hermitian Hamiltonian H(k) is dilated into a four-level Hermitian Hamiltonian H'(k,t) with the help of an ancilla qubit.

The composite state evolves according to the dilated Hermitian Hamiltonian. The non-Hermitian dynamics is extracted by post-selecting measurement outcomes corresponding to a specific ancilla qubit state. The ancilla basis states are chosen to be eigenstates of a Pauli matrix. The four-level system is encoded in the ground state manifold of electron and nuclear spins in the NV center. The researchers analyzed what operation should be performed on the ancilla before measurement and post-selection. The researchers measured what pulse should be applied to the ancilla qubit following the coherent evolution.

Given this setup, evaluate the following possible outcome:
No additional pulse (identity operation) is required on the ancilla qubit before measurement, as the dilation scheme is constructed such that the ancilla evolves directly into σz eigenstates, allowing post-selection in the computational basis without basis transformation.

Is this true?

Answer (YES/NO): NO